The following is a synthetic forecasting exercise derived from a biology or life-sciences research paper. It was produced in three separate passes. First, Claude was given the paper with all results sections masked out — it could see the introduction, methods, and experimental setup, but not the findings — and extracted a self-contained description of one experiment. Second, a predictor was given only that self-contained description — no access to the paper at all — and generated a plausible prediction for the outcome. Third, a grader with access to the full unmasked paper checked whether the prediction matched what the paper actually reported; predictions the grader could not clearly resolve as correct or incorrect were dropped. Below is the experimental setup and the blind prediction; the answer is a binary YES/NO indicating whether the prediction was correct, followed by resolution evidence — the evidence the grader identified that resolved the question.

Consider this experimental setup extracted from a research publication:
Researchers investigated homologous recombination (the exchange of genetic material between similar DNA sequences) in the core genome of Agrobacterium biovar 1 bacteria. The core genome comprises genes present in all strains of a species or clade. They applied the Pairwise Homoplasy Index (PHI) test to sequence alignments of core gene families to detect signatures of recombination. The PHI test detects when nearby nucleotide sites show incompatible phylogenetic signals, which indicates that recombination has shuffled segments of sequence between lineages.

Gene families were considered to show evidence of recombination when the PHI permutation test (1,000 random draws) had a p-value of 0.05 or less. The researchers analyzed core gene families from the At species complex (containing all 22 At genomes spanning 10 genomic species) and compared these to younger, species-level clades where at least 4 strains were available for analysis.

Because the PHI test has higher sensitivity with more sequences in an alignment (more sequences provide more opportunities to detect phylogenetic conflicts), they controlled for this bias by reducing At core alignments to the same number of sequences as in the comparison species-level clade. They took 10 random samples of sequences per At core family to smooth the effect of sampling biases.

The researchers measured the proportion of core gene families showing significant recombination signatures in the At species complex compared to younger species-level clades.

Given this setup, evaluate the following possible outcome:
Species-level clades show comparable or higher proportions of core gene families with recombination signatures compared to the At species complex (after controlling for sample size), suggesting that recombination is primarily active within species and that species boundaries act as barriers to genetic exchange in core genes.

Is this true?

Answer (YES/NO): YES